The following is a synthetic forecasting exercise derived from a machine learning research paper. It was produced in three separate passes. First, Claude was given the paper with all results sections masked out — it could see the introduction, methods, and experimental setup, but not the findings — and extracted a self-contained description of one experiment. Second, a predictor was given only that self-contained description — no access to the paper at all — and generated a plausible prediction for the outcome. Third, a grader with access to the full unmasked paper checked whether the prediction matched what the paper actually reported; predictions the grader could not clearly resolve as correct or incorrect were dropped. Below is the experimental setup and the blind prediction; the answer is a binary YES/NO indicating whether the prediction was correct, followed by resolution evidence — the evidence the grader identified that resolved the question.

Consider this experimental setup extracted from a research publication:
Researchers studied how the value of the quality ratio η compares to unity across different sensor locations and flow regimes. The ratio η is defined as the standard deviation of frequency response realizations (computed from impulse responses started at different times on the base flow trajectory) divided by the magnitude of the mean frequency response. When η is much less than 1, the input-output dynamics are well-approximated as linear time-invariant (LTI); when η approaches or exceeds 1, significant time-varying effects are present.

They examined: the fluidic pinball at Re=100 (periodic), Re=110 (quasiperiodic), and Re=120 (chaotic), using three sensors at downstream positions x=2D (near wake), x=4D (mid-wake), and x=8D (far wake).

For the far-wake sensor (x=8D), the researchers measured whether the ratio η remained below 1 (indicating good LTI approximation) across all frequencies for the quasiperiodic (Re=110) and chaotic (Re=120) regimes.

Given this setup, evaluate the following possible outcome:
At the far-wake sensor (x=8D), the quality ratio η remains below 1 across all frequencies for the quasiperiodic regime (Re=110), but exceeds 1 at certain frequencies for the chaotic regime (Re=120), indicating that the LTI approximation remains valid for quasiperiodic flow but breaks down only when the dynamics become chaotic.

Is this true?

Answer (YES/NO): NO